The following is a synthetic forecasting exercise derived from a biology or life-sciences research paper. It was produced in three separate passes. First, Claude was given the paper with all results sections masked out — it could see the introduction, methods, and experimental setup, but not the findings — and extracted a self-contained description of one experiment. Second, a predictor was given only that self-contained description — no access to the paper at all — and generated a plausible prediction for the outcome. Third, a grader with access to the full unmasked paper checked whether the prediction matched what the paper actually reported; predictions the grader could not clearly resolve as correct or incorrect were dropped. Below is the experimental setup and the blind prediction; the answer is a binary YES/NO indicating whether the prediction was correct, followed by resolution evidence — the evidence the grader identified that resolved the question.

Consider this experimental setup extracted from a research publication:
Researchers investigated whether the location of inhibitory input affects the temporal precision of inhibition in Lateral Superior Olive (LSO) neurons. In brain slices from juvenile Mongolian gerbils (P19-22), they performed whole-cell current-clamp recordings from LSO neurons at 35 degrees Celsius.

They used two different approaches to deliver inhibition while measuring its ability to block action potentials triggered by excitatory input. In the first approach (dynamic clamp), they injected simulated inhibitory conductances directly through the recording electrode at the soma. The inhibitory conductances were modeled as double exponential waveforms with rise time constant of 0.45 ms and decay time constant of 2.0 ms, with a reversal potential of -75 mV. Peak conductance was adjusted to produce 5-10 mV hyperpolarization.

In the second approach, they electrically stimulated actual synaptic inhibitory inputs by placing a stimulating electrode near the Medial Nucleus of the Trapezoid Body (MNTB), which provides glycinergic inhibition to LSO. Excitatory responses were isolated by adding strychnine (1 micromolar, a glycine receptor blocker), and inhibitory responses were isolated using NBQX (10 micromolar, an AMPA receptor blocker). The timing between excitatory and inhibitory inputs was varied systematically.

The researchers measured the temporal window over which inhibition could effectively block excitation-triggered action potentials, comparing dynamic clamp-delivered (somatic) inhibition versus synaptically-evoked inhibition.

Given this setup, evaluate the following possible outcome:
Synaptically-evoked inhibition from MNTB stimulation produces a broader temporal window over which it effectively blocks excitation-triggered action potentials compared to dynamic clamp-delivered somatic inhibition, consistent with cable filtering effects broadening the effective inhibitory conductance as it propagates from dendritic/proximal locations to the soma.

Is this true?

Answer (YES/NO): NO